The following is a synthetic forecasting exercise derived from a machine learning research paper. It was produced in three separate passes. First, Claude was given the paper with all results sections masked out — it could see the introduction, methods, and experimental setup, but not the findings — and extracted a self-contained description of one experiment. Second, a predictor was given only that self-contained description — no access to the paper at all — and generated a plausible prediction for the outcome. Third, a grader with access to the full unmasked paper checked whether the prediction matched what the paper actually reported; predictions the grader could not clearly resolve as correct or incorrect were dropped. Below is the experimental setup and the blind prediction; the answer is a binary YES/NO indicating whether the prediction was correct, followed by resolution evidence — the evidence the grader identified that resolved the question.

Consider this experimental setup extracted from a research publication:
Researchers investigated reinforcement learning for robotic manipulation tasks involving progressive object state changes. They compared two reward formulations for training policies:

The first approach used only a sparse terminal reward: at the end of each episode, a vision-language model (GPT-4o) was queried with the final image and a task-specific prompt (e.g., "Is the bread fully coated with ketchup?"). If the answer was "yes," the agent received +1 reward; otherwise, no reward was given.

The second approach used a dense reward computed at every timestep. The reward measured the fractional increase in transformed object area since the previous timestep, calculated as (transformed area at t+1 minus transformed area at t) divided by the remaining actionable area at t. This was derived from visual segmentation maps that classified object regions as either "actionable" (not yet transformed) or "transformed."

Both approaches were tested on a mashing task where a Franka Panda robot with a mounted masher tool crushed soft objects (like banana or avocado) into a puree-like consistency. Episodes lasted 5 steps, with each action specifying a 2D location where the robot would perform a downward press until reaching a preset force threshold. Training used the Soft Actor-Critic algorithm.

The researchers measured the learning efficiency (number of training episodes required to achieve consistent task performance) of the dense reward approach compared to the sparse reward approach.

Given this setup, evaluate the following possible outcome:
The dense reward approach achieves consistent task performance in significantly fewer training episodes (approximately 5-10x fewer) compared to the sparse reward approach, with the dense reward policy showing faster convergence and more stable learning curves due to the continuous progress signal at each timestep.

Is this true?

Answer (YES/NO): NO